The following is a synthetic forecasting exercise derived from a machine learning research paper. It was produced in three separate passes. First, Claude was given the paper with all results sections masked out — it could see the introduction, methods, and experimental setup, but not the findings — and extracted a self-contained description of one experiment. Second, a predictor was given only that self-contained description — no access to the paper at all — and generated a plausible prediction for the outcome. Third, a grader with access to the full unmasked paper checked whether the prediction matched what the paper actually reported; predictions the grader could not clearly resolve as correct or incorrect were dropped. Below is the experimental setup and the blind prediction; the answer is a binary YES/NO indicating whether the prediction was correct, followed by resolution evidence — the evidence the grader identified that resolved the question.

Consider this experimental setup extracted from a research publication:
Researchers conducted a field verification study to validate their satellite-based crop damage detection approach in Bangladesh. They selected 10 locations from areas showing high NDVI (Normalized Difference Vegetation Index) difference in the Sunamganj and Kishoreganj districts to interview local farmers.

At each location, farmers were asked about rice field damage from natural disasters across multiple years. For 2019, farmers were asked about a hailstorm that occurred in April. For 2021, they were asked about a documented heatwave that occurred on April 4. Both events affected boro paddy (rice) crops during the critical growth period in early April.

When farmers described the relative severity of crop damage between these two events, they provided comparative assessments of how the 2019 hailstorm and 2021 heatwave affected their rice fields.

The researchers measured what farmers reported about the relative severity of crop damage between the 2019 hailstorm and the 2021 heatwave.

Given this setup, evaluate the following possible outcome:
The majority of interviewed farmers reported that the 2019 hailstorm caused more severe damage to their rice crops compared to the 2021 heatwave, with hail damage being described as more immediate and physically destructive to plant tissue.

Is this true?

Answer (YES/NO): NO